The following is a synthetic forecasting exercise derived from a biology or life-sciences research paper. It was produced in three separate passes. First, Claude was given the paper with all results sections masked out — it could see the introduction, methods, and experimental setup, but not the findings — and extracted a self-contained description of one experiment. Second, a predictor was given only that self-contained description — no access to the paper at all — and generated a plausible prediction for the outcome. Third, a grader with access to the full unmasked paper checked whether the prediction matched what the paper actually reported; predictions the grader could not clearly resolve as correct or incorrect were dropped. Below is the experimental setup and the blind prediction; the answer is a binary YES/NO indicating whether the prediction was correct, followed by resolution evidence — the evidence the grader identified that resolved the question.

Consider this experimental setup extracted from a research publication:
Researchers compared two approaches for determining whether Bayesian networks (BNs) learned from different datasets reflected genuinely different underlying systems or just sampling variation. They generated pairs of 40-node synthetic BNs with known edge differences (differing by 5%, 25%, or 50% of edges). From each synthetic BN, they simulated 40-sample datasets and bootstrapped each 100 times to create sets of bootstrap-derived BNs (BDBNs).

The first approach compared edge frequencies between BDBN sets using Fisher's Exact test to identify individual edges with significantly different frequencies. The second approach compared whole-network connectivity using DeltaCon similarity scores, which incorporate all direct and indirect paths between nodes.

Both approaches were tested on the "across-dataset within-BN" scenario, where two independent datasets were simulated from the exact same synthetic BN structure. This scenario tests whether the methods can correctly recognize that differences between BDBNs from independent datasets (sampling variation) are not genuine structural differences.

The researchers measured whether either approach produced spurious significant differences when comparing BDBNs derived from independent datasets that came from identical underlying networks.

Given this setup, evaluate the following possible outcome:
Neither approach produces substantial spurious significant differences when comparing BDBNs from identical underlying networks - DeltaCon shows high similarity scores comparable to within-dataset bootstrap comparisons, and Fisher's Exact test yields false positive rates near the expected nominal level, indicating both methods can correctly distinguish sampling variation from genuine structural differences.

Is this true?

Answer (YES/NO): NO